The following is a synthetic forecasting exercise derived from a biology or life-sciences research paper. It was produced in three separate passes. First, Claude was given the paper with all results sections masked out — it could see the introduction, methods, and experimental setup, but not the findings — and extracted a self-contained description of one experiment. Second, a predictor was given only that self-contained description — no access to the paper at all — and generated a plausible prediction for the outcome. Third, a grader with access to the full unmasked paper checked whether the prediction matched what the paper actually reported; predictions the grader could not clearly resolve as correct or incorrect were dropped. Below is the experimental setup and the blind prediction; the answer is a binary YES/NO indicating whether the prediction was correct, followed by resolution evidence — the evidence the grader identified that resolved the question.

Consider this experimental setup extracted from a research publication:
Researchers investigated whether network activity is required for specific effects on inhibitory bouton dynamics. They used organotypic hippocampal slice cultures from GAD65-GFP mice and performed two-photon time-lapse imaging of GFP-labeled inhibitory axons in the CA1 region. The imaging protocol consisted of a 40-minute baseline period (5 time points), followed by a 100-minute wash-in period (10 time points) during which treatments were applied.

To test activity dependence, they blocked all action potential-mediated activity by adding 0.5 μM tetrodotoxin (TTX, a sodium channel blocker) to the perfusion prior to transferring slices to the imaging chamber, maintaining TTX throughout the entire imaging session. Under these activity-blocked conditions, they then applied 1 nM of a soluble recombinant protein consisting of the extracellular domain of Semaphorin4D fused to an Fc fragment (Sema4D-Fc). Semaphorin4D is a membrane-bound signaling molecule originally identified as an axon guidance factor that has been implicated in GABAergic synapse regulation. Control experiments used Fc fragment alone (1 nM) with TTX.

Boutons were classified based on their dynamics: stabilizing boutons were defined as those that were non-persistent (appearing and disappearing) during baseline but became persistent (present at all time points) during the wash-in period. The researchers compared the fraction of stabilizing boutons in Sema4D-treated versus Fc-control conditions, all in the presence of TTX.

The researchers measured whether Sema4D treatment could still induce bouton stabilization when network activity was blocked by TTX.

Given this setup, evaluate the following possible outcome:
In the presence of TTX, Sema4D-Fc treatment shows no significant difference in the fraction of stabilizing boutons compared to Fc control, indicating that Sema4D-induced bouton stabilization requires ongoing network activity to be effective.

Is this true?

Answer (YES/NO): YES